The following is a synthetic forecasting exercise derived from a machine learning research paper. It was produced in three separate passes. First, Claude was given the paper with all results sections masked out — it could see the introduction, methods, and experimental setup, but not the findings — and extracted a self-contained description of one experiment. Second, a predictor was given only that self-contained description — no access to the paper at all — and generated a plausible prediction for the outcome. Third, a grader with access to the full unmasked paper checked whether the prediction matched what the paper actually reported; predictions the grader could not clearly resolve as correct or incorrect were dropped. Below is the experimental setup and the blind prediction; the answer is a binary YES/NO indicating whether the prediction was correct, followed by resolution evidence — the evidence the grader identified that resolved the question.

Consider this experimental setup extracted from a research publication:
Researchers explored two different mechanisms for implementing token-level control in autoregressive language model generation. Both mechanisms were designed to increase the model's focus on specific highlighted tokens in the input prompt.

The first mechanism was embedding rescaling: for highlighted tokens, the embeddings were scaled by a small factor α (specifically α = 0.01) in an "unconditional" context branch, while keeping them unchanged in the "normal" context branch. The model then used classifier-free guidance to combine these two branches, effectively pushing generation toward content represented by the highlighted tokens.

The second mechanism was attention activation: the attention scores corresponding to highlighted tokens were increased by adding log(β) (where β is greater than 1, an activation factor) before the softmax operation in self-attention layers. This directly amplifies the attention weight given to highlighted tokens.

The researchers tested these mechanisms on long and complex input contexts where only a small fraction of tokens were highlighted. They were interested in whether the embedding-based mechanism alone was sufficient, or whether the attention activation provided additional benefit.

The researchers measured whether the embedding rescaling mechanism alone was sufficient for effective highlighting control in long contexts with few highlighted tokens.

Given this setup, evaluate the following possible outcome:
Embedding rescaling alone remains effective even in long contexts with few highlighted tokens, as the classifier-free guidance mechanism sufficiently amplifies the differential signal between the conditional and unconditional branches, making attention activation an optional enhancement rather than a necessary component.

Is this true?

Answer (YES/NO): NO